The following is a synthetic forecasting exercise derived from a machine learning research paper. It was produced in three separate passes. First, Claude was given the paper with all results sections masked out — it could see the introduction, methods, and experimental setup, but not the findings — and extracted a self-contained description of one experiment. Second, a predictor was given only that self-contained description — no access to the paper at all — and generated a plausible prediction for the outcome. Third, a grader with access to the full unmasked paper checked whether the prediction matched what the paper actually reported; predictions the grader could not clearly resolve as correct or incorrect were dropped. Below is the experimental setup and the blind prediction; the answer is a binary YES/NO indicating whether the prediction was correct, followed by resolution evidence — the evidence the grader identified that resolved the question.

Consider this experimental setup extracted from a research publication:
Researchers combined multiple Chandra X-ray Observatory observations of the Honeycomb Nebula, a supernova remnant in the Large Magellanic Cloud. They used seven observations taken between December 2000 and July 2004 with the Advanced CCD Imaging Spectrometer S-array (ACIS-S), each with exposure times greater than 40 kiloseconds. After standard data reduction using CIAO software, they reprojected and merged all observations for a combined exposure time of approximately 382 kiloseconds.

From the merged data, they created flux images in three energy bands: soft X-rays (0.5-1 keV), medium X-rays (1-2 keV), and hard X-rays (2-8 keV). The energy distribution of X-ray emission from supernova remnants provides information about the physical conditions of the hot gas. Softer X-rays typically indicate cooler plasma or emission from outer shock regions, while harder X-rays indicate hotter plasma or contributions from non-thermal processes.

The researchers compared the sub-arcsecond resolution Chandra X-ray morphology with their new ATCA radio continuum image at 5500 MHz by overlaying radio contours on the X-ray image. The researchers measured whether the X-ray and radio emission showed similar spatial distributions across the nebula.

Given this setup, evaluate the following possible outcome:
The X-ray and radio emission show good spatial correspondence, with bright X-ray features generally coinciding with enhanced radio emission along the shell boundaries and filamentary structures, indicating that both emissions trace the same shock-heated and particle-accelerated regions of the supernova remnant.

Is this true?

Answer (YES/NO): NO